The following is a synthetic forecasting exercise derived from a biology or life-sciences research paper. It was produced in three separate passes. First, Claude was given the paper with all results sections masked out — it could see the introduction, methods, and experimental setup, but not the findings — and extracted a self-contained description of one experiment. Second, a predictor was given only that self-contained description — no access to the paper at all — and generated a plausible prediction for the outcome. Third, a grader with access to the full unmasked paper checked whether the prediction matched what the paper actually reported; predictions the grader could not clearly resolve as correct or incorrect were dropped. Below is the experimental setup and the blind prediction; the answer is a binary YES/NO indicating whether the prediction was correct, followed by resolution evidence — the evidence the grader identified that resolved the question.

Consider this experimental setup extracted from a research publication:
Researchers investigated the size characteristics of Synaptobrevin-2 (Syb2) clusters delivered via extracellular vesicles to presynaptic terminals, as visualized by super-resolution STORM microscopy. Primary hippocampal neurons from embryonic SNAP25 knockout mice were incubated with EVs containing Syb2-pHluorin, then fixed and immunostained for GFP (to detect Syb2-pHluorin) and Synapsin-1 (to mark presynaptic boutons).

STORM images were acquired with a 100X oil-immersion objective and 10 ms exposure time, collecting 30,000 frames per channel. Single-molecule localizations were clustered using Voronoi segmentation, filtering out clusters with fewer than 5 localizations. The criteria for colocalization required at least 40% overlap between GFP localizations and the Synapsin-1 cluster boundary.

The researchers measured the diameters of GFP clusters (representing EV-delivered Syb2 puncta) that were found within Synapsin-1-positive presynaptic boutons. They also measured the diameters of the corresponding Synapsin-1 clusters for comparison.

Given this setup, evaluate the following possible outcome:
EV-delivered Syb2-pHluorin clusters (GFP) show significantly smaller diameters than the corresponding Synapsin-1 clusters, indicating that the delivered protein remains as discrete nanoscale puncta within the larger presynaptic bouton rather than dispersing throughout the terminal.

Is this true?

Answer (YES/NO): YES